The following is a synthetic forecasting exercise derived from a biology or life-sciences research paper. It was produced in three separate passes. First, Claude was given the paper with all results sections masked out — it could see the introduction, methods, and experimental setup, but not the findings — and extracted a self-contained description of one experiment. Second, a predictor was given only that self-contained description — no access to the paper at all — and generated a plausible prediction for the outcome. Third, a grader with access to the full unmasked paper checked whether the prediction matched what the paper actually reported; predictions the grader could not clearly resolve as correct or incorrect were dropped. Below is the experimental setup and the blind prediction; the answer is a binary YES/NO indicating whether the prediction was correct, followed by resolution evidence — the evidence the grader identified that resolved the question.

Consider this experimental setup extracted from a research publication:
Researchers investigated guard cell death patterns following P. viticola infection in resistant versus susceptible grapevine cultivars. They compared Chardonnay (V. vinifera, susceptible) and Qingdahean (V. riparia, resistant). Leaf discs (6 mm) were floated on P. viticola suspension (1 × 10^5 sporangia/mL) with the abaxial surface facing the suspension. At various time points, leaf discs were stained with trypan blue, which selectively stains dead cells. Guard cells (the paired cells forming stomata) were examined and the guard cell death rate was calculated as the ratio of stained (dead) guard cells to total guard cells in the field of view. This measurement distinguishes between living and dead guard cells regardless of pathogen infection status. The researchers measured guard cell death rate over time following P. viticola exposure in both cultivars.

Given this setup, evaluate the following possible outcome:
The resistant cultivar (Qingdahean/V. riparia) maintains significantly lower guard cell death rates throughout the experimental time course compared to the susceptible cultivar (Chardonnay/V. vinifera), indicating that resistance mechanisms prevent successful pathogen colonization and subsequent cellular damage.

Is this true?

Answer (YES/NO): NO